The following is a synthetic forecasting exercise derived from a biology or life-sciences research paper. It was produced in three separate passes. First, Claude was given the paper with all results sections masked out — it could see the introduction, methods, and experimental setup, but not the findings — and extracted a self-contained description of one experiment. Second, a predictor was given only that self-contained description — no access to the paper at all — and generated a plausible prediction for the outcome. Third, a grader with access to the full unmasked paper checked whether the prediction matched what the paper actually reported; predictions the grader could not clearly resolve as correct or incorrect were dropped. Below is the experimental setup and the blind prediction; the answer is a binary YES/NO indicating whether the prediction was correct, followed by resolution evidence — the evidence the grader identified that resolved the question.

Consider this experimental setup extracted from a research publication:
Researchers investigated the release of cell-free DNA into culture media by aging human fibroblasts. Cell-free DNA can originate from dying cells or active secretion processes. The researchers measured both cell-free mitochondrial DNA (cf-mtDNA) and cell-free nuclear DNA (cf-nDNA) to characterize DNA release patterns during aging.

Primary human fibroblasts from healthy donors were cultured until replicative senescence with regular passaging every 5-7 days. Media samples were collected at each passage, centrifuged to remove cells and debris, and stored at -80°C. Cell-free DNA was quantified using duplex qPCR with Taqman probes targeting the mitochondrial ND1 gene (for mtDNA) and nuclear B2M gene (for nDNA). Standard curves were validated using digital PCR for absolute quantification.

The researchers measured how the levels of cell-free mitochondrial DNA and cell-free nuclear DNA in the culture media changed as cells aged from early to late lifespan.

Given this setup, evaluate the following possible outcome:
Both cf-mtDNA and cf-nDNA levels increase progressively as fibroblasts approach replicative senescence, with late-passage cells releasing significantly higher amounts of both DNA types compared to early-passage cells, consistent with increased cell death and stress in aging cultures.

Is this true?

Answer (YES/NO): NO